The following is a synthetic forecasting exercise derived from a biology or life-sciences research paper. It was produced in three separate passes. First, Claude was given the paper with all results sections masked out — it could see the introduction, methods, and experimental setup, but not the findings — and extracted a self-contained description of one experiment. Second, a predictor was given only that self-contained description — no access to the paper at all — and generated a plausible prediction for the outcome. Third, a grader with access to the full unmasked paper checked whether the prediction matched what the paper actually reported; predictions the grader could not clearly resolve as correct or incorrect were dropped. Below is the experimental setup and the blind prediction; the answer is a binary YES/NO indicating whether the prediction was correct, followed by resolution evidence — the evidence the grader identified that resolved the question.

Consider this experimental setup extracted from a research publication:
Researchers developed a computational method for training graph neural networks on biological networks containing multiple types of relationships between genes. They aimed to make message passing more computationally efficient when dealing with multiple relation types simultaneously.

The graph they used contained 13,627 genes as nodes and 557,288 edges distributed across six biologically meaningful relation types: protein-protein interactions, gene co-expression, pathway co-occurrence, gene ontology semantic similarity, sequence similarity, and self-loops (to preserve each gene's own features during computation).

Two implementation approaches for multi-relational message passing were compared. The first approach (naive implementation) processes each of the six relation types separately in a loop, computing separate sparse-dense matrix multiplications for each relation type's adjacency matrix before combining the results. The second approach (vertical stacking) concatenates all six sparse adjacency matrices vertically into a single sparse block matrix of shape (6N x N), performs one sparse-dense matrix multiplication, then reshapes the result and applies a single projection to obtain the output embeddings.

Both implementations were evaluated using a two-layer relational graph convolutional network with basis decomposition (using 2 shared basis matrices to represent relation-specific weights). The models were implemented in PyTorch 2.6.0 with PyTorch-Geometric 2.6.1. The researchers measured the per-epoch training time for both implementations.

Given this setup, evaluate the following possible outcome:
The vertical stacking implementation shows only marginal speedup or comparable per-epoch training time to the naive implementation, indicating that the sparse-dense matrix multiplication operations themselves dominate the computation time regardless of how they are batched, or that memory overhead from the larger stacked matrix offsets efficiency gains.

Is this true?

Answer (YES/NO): NO